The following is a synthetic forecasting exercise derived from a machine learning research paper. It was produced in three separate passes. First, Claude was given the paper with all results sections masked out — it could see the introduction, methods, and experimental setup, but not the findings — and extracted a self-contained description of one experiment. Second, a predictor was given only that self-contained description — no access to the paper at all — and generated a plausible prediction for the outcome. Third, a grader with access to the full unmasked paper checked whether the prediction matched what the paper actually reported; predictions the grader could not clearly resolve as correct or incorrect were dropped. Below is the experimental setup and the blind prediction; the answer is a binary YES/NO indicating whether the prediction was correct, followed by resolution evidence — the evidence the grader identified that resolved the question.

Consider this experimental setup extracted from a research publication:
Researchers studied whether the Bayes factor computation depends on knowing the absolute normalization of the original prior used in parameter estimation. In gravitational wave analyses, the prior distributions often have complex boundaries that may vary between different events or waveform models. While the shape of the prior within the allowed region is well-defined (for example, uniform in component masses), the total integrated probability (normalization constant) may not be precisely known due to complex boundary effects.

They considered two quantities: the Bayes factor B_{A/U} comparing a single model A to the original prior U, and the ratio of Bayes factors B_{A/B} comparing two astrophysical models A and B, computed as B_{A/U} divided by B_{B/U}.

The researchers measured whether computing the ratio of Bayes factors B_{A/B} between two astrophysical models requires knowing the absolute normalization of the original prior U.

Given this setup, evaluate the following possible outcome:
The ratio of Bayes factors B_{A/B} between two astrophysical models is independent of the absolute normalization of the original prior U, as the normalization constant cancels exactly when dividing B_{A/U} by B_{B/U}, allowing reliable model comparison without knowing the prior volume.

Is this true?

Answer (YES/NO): YES